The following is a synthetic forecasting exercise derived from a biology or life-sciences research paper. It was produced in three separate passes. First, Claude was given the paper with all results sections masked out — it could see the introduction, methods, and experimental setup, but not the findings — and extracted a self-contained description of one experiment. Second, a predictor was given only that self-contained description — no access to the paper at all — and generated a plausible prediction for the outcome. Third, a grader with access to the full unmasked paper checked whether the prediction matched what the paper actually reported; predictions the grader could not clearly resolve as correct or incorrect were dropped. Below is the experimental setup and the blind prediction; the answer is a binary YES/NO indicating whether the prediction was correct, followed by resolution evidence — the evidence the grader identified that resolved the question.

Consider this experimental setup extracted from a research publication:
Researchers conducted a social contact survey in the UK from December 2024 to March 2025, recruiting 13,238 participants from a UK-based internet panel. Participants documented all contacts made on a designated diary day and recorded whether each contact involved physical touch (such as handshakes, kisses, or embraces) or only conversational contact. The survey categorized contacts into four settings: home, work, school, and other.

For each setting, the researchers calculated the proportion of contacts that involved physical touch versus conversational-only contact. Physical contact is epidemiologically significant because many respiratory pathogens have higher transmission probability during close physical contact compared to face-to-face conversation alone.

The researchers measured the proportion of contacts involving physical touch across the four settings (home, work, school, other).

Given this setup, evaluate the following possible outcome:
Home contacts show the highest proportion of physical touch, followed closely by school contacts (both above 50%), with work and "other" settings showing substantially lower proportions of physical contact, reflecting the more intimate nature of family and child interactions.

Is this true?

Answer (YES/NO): NO